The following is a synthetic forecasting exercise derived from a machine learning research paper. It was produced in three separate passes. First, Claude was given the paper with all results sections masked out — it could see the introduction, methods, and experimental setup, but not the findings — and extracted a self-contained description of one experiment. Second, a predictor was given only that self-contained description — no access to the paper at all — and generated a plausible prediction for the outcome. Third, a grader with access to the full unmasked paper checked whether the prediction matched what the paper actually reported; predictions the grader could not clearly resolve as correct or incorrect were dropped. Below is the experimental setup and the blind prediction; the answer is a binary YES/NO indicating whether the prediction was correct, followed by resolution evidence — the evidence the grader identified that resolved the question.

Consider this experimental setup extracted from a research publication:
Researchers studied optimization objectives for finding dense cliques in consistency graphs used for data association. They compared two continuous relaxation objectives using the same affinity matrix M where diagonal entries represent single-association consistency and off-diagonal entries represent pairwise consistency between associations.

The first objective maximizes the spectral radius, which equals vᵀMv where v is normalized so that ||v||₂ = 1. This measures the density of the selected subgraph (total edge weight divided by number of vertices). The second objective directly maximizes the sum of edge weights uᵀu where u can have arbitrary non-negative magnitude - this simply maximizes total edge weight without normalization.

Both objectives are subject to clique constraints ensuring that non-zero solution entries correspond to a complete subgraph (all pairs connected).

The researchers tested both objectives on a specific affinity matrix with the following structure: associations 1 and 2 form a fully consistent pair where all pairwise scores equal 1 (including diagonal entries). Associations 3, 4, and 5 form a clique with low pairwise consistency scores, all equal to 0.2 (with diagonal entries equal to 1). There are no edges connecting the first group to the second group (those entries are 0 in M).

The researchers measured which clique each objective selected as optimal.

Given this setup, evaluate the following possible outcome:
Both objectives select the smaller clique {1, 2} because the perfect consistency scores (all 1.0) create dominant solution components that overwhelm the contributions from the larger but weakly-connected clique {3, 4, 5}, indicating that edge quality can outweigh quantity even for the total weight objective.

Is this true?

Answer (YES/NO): NO